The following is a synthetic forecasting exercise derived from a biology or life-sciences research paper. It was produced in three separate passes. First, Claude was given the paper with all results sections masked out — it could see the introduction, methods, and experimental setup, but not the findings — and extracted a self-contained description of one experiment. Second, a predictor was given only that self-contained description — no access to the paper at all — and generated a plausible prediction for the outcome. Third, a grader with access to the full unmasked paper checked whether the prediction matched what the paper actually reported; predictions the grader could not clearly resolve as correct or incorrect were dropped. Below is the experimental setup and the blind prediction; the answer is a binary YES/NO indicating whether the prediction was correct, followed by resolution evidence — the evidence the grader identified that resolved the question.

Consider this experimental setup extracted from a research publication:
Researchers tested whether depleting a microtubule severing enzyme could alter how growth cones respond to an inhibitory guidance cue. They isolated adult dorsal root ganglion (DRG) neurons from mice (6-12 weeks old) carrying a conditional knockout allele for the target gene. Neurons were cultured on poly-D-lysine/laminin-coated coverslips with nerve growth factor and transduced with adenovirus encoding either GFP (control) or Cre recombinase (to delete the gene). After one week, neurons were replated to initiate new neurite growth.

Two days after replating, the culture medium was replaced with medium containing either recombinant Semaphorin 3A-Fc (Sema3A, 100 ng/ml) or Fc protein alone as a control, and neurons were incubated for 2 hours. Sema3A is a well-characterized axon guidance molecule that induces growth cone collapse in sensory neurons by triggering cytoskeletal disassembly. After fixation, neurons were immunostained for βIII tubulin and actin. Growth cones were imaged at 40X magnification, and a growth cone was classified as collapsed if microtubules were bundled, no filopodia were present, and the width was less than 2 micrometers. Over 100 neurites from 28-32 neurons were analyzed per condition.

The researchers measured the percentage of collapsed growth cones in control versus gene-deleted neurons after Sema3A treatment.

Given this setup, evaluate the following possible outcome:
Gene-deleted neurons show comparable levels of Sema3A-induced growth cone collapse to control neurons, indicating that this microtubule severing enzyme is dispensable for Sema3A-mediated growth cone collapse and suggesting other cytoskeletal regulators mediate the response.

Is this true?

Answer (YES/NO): NO